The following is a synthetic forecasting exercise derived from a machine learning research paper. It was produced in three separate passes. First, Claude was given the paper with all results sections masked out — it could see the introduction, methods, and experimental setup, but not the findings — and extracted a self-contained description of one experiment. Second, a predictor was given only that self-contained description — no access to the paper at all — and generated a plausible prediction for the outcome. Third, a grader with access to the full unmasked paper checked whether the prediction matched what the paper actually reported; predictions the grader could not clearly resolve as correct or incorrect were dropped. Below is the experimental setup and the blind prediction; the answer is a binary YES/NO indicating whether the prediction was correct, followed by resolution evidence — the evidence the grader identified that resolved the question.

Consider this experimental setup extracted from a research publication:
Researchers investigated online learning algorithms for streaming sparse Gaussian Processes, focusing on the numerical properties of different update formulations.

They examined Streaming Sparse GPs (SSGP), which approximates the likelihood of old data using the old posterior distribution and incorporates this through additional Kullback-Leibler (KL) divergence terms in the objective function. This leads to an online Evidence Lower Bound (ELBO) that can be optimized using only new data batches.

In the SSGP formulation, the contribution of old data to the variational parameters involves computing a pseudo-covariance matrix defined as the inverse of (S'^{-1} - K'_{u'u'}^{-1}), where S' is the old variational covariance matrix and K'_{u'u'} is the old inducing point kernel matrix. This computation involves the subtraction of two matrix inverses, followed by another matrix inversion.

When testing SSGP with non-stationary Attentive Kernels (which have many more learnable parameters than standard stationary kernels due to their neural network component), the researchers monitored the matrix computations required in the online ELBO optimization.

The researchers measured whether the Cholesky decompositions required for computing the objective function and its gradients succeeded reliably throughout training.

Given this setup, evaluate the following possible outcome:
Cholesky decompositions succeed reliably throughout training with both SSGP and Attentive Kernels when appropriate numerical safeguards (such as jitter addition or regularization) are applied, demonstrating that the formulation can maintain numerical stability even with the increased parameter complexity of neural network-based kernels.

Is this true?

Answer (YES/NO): NO